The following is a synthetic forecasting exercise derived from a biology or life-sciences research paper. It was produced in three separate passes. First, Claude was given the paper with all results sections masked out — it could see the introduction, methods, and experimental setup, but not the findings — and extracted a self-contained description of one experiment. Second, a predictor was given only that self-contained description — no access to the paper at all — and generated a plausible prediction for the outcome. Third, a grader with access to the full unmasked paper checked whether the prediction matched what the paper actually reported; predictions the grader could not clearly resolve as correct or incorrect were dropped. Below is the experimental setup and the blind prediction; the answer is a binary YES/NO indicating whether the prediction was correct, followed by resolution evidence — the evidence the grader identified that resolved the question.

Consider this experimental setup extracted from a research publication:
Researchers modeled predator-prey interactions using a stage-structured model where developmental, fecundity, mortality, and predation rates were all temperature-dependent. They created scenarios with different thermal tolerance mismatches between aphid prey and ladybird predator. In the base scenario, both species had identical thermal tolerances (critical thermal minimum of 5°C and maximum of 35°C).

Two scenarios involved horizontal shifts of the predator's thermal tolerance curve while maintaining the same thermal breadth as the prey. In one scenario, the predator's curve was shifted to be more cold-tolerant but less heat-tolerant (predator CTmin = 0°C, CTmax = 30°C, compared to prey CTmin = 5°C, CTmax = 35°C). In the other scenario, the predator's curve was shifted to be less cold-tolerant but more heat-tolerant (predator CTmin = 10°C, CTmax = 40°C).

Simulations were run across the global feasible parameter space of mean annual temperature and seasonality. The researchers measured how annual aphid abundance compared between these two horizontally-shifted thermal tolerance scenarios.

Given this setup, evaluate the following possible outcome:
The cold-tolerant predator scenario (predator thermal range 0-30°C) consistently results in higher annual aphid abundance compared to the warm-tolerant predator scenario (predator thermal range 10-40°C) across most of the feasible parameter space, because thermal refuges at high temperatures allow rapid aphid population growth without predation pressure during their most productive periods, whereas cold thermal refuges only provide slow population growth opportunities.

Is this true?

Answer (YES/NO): NO